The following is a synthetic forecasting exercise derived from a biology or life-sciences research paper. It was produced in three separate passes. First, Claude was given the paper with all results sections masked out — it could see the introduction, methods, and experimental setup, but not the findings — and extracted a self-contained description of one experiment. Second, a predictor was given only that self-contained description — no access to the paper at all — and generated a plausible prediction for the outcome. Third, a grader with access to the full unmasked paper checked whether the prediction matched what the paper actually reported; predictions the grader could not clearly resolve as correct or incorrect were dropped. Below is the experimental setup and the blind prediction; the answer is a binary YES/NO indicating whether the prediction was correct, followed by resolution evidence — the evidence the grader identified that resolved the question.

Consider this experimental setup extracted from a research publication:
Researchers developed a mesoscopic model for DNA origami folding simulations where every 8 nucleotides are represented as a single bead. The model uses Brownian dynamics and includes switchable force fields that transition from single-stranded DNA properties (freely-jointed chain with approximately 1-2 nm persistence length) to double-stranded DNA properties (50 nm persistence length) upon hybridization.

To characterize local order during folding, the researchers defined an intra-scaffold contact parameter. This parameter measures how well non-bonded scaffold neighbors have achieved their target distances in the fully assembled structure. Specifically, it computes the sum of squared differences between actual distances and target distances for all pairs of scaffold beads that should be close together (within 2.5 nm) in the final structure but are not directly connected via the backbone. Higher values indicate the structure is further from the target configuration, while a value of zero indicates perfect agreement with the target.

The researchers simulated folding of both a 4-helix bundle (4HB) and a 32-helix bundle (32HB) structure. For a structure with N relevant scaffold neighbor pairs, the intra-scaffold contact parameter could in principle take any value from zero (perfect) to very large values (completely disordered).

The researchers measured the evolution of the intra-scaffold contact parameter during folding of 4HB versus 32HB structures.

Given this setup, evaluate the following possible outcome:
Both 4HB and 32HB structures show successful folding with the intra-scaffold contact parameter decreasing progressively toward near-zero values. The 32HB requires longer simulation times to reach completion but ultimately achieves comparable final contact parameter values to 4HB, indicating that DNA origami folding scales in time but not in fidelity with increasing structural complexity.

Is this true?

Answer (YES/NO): NO